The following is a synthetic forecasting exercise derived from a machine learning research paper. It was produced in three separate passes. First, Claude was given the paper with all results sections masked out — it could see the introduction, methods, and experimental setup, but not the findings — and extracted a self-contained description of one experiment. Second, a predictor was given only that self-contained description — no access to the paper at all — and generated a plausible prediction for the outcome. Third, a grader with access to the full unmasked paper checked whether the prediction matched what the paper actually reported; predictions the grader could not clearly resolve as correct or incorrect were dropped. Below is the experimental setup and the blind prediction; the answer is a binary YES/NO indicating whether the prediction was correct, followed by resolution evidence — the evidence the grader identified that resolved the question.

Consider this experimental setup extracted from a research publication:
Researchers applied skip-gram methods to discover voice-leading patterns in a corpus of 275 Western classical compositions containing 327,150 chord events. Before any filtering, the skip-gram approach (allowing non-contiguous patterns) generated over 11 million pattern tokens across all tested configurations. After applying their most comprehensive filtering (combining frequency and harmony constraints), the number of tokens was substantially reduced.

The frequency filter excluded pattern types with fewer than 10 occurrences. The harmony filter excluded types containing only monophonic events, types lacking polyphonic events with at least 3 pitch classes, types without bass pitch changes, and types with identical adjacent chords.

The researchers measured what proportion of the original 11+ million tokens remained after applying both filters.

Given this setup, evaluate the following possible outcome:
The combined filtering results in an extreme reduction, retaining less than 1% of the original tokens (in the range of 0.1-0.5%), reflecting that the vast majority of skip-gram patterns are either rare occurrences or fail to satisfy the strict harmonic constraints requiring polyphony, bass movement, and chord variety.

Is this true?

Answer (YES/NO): NO